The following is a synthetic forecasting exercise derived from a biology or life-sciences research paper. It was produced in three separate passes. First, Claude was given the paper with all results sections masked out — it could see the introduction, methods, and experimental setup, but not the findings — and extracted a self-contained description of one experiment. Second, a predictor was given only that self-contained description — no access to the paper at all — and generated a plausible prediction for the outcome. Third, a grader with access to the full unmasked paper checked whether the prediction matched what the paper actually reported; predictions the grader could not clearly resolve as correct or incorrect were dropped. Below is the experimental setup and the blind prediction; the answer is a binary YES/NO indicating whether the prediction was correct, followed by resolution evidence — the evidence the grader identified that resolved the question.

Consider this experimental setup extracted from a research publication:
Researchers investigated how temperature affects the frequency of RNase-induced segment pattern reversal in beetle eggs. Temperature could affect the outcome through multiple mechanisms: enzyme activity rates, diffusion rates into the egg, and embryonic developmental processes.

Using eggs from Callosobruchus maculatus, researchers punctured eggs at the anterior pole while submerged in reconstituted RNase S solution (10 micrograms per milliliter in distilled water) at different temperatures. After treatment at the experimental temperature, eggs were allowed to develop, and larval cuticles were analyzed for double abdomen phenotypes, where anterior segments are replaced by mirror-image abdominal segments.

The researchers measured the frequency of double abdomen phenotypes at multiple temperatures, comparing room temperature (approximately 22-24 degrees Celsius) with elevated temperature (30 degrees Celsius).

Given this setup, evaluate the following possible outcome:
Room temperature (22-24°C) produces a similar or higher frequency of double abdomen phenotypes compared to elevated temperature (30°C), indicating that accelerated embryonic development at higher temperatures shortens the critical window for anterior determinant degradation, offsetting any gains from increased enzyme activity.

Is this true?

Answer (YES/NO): NO